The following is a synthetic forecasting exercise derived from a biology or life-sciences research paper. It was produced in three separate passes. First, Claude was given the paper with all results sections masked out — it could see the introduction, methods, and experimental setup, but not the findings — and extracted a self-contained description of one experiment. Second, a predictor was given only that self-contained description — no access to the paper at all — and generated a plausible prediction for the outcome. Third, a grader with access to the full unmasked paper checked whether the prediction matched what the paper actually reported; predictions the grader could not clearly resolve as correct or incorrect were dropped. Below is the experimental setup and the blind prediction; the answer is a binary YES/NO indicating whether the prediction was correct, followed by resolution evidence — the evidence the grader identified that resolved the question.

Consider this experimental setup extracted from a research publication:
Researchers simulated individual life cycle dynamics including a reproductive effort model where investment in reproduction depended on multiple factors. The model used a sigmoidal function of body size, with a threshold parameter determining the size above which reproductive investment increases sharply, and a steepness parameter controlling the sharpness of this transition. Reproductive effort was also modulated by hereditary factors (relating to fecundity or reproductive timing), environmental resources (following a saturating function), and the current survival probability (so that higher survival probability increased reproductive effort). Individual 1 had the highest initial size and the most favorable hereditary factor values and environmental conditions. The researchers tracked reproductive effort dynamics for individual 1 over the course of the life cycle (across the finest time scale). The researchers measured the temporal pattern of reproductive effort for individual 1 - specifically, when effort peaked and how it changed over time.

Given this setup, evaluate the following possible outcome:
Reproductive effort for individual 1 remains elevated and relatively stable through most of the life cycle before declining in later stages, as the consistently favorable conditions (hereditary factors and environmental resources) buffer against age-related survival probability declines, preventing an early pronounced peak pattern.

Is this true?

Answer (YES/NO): NO